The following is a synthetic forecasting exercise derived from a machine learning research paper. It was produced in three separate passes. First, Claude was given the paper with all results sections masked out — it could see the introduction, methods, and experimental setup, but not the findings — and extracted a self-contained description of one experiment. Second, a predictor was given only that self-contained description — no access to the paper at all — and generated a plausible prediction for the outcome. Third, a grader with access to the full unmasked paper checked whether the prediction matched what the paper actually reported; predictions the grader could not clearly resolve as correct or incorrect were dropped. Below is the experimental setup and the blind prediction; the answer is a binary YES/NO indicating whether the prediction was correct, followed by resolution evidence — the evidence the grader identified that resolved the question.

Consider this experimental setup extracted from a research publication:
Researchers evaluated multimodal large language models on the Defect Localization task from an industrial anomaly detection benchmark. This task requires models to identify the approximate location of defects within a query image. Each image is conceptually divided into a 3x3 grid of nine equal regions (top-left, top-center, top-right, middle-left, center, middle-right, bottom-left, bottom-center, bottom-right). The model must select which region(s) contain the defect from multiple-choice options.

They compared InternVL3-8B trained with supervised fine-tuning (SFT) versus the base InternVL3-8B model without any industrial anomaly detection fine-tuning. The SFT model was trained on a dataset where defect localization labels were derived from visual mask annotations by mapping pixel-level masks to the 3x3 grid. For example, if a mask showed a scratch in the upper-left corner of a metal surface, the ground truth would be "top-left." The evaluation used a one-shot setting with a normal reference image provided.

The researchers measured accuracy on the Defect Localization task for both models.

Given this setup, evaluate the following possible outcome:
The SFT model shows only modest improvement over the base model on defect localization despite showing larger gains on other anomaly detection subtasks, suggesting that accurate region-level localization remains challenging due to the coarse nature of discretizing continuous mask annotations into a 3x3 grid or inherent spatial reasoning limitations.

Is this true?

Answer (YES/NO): NO